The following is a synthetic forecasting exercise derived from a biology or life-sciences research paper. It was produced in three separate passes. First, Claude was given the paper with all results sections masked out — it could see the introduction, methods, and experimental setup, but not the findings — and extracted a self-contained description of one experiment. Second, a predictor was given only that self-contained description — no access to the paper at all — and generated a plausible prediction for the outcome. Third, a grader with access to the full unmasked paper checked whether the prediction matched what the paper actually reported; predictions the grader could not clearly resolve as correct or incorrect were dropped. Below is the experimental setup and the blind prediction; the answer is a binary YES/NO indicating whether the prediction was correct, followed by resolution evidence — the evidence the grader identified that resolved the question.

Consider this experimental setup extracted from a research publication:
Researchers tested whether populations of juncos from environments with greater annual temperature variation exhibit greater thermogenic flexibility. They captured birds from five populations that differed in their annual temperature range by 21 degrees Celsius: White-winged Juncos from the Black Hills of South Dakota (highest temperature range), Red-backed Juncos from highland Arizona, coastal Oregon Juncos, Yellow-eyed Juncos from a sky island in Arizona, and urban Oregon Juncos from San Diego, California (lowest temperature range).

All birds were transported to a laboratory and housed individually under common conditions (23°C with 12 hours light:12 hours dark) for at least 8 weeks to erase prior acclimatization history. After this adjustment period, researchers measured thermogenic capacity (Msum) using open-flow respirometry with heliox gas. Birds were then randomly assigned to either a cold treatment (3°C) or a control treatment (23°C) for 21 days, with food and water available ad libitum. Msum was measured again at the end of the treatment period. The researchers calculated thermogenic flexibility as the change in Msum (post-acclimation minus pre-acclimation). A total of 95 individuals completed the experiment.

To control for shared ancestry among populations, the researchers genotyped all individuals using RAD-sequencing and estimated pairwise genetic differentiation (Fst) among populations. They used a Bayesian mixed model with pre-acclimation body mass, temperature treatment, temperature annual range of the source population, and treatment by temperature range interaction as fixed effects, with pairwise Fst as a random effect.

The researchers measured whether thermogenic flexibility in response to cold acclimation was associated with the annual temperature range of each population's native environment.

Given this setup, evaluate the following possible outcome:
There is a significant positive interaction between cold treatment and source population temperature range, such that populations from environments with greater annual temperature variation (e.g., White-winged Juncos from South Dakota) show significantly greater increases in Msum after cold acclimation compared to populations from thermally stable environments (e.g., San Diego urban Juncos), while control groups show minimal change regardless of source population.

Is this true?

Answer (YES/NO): YES